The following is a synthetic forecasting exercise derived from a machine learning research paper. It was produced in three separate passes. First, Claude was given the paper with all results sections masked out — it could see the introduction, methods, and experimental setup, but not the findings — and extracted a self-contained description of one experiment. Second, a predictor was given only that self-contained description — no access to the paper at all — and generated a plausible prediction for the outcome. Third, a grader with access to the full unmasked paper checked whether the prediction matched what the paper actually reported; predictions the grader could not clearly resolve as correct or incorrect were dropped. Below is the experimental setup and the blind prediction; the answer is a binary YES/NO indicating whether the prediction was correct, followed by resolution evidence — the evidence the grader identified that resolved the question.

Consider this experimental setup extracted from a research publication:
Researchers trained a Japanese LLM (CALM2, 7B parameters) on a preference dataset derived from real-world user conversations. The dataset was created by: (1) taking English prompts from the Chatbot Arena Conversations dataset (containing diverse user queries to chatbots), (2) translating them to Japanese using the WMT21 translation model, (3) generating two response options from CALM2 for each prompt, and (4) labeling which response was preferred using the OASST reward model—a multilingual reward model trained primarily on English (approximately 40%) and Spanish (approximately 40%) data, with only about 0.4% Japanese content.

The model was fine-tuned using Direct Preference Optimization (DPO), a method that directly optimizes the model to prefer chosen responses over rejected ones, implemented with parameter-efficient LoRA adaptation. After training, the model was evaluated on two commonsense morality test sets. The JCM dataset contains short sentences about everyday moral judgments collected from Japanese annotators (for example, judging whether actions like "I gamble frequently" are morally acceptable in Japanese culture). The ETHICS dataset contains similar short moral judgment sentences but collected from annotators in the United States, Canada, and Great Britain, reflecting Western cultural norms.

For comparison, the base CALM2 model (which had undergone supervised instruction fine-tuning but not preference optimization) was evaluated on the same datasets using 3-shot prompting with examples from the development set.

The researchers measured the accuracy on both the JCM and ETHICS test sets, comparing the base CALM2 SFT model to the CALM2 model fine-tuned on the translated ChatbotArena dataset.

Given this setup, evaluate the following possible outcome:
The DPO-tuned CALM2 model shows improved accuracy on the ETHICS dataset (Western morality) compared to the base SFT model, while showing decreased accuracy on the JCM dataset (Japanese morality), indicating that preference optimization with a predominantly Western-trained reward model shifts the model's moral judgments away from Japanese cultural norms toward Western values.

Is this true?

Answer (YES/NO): NO